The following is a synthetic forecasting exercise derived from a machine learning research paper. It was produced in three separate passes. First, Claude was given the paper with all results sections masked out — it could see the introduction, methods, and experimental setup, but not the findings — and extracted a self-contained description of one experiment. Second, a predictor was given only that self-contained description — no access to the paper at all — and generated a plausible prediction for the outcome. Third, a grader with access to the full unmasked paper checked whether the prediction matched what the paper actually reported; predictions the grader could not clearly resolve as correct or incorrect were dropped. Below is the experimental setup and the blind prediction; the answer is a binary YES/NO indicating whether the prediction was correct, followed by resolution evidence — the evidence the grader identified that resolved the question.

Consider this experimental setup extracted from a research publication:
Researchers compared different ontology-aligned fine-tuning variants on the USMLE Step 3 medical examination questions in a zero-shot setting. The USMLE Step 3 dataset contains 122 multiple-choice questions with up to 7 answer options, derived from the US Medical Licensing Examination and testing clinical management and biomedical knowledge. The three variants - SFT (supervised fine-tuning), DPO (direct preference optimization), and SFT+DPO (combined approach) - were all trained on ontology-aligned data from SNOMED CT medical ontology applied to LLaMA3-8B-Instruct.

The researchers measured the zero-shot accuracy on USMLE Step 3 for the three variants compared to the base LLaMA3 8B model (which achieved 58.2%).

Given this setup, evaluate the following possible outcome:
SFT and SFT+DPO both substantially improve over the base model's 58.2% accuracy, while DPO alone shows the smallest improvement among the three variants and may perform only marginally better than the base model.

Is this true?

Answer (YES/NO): YES